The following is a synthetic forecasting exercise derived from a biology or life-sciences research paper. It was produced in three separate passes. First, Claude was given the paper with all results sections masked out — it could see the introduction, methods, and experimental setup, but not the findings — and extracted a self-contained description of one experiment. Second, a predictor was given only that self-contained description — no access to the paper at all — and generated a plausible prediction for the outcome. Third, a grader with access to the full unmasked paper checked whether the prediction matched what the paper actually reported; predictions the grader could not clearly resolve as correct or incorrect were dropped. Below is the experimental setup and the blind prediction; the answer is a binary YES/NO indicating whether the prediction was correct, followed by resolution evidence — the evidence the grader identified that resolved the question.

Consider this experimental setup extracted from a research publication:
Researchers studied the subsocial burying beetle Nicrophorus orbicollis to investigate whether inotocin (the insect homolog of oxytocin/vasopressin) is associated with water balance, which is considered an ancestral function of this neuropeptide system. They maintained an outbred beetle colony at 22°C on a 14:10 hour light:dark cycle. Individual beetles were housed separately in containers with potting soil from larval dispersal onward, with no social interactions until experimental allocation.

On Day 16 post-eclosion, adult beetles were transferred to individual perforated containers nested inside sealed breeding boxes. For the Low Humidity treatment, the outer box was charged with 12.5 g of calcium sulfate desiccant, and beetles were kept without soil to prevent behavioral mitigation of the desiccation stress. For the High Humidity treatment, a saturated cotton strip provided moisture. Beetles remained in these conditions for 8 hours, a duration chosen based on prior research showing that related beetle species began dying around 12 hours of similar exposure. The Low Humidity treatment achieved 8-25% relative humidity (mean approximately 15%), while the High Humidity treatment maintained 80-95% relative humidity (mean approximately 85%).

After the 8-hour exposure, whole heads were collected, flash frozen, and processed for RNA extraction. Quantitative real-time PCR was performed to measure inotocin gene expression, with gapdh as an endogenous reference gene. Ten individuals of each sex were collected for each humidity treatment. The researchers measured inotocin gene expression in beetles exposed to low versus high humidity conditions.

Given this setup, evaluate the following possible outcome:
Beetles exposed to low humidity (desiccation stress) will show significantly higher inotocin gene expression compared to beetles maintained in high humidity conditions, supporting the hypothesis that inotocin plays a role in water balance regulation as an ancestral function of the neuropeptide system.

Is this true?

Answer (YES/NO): NO